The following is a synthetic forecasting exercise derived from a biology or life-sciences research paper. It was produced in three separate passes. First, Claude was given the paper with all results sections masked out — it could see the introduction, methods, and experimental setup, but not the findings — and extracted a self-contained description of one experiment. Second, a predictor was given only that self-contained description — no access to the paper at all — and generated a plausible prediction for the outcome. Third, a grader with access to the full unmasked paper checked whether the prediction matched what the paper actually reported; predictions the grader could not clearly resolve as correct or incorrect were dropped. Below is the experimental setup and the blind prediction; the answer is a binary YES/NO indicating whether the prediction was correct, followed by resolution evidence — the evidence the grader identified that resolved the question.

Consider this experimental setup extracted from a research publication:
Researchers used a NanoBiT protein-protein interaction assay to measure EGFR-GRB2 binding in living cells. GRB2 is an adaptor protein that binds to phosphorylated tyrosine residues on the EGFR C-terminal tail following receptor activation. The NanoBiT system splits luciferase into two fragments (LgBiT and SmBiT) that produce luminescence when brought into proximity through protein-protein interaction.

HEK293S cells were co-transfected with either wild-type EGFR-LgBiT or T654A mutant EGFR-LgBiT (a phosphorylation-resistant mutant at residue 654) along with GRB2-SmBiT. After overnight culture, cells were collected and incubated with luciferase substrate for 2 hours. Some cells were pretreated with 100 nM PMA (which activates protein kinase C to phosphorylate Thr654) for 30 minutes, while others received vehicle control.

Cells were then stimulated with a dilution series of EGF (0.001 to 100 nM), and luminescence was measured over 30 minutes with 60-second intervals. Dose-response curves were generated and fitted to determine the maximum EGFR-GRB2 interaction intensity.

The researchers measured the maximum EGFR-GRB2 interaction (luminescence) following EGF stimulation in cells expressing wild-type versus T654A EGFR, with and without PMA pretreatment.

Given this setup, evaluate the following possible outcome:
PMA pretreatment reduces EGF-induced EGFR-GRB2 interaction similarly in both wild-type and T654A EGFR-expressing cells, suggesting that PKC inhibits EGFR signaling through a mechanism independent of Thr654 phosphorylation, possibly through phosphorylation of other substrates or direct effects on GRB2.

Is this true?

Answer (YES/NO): NO